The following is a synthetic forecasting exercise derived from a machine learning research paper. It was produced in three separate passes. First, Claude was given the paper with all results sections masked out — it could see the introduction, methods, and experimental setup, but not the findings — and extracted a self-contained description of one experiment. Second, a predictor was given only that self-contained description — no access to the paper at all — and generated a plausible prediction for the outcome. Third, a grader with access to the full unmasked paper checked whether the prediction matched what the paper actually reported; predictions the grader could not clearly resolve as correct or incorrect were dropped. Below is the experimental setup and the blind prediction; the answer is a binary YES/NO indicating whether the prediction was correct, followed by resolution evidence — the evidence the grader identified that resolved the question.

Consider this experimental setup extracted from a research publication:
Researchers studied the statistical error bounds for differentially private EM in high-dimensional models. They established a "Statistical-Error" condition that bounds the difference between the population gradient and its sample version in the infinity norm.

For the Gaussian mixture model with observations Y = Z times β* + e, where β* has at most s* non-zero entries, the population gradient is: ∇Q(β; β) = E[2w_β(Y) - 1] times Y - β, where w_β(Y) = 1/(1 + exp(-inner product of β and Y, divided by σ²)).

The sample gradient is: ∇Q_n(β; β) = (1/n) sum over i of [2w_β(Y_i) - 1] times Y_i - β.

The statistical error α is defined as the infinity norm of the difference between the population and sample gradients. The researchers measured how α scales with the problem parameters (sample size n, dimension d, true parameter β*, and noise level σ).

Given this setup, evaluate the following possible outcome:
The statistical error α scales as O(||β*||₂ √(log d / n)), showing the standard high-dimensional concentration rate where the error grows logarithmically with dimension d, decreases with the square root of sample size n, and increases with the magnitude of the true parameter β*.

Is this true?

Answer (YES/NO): NO